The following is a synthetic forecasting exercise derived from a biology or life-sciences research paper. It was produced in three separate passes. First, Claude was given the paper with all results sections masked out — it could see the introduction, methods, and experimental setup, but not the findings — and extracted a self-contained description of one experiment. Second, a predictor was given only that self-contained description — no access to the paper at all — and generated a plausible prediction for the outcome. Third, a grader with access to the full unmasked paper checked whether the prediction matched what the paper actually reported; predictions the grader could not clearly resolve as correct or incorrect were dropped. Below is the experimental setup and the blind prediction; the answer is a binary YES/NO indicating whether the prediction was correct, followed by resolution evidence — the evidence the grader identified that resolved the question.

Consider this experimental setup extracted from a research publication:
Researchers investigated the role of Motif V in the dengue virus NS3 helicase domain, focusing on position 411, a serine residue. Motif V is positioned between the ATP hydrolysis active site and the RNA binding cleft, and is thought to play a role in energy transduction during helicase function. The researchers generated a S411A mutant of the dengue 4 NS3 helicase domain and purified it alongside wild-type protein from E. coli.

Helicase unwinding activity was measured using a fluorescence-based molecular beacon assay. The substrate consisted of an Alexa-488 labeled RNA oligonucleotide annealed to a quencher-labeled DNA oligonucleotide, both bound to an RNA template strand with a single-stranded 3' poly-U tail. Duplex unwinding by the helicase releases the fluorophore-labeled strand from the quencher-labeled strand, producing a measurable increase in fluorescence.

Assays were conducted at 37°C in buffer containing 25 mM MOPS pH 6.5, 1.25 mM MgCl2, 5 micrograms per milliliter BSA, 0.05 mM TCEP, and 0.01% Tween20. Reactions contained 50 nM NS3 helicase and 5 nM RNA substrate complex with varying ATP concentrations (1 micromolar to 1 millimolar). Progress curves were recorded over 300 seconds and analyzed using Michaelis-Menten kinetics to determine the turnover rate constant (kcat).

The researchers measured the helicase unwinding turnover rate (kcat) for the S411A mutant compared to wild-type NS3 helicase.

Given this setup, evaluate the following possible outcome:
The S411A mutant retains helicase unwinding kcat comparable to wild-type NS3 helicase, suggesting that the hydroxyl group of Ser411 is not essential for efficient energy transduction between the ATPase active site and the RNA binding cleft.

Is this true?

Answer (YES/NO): NO